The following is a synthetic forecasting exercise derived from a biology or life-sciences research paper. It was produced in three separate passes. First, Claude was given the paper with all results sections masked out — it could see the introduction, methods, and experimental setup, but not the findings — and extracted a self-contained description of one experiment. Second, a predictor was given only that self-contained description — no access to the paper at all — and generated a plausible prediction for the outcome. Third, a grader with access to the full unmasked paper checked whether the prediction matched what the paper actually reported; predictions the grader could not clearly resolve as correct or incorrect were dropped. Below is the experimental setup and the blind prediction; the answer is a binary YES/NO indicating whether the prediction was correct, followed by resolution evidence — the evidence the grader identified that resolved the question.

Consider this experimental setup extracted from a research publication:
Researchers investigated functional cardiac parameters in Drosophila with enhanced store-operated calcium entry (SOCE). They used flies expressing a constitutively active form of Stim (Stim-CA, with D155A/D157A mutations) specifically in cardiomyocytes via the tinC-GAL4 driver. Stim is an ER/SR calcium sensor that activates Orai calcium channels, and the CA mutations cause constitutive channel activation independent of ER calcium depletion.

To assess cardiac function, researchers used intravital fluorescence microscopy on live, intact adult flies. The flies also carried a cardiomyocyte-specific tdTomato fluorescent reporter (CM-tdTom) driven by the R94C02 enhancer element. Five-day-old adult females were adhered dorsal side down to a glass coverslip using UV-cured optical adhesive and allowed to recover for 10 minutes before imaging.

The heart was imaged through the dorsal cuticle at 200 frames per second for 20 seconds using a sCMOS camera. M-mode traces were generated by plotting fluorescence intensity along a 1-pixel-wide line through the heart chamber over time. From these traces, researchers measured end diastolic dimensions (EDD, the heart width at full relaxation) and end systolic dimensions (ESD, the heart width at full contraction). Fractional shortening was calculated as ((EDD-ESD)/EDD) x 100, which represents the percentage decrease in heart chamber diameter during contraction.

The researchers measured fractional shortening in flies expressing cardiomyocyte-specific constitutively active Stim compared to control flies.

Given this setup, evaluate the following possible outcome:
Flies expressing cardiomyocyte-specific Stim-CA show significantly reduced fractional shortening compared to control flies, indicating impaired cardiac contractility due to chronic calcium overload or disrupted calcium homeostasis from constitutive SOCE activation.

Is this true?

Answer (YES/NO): NO